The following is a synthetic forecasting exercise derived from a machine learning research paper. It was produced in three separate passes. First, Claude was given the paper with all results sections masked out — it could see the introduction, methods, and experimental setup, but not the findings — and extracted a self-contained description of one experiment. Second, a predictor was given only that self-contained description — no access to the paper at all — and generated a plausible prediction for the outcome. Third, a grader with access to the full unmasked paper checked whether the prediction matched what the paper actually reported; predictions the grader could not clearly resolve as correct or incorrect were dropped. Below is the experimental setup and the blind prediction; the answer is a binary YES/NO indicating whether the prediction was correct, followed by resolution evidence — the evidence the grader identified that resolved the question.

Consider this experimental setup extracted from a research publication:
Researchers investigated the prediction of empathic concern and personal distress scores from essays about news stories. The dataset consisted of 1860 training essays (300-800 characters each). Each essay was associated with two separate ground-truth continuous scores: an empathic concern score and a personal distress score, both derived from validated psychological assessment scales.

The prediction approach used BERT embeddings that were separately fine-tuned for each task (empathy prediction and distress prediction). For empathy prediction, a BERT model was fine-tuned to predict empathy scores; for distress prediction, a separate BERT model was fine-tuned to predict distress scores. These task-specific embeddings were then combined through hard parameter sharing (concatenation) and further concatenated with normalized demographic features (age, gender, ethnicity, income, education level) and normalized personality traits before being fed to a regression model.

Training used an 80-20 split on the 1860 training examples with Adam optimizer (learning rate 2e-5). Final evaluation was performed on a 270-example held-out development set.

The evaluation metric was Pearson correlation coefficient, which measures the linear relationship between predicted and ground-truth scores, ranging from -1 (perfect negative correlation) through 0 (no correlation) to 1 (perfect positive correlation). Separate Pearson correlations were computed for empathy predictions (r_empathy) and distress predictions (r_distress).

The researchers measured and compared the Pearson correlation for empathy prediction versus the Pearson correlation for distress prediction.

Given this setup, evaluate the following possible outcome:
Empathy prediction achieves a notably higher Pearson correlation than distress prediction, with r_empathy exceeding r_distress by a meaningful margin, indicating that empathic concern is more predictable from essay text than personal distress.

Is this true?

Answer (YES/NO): NO